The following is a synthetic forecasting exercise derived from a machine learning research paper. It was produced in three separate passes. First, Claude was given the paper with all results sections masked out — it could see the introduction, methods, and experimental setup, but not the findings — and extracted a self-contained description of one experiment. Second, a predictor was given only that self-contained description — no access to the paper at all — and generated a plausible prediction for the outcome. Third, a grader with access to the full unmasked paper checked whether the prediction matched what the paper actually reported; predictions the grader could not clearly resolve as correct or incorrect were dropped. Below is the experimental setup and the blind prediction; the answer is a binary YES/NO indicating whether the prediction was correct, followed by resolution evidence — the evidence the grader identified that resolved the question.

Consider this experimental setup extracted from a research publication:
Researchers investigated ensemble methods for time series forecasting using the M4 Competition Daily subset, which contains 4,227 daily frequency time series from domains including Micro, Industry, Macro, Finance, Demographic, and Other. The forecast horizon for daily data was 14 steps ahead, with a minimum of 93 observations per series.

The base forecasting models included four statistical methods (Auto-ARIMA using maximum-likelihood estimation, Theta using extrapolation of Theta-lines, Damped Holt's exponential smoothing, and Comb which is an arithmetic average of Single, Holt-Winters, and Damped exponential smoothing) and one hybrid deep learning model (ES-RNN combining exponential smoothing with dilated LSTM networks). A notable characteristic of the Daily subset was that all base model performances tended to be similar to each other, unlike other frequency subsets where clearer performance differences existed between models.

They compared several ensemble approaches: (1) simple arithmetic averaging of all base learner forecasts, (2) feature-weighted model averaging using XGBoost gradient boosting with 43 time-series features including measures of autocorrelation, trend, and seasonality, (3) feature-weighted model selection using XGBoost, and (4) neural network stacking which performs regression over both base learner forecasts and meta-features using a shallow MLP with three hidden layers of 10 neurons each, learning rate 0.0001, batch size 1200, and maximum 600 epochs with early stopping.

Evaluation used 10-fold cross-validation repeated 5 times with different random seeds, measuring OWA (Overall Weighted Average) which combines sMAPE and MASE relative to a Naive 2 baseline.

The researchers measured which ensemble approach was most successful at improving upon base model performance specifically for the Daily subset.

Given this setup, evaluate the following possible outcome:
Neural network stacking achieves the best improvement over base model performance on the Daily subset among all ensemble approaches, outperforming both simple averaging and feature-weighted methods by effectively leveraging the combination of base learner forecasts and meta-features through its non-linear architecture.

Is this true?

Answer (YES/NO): YES